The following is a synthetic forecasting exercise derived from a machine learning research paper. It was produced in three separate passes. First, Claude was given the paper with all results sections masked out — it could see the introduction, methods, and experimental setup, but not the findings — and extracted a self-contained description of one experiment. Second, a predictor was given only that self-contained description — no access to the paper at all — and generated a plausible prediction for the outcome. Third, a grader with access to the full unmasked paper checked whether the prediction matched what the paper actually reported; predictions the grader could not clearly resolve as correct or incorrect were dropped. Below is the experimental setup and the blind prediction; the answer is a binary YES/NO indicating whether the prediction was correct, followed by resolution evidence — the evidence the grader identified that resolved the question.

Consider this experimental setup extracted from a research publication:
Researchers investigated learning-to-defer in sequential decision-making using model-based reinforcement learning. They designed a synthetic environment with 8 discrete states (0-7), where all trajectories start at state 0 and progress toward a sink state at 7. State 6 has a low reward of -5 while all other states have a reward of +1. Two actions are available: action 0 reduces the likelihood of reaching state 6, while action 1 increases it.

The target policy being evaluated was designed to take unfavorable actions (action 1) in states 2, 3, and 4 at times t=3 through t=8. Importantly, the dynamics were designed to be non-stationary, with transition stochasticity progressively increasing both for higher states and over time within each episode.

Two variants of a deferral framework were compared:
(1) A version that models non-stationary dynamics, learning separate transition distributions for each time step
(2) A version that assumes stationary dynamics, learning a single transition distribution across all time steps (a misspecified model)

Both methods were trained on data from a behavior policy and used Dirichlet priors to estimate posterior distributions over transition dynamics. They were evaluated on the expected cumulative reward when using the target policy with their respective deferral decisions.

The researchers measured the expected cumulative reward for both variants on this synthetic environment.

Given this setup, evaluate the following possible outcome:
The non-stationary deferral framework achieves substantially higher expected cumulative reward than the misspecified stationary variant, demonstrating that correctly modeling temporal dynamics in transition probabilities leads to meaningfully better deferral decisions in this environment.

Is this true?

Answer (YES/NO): NO